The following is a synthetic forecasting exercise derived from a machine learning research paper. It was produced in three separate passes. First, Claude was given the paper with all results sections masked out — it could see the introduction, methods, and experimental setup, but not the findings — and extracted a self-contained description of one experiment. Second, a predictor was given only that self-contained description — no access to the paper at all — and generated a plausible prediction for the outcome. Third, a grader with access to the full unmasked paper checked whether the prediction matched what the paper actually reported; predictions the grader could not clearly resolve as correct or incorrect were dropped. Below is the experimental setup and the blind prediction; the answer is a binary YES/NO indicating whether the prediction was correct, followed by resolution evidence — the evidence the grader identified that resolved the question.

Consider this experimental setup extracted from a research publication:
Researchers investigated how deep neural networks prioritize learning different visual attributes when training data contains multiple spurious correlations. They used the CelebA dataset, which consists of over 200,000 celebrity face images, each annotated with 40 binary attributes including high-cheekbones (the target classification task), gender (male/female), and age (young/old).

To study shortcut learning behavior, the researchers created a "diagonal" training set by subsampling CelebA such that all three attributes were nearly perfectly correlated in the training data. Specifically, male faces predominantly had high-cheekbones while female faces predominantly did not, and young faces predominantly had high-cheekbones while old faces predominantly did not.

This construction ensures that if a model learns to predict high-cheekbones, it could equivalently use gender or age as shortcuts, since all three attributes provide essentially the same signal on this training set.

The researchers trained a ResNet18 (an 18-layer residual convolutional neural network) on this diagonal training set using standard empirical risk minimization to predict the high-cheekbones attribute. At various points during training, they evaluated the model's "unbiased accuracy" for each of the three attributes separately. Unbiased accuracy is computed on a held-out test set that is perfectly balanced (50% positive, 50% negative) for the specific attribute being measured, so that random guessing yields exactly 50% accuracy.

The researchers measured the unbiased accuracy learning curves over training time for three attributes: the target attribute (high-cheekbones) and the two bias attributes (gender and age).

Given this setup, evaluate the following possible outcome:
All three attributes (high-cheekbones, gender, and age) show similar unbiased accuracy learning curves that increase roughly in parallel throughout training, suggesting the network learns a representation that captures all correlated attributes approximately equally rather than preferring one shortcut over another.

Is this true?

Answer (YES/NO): NO